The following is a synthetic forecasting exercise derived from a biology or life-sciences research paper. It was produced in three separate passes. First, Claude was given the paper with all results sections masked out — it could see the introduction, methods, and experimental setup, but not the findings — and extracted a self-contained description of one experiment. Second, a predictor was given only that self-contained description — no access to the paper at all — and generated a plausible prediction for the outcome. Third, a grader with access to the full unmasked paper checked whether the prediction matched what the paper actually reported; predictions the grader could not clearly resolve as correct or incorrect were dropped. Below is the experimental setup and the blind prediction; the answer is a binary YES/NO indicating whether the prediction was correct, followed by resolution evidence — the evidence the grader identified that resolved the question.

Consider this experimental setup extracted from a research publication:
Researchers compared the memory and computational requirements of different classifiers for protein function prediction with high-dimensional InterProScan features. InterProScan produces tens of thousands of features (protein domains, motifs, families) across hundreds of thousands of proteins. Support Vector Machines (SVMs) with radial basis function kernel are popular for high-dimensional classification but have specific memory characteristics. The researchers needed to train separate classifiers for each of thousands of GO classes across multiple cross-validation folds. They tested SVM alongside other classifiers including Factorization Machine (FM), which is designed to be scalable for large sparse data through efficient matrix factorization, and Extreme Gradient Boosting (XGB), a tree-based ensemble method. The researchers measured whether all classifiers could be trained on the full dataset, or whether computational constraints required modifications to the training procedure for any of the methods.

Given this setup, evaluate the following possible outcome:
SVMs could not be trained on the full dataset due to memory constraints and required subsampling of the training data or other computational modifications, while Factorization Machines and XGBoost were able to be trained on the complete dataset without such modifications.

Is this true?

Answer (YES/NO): YES